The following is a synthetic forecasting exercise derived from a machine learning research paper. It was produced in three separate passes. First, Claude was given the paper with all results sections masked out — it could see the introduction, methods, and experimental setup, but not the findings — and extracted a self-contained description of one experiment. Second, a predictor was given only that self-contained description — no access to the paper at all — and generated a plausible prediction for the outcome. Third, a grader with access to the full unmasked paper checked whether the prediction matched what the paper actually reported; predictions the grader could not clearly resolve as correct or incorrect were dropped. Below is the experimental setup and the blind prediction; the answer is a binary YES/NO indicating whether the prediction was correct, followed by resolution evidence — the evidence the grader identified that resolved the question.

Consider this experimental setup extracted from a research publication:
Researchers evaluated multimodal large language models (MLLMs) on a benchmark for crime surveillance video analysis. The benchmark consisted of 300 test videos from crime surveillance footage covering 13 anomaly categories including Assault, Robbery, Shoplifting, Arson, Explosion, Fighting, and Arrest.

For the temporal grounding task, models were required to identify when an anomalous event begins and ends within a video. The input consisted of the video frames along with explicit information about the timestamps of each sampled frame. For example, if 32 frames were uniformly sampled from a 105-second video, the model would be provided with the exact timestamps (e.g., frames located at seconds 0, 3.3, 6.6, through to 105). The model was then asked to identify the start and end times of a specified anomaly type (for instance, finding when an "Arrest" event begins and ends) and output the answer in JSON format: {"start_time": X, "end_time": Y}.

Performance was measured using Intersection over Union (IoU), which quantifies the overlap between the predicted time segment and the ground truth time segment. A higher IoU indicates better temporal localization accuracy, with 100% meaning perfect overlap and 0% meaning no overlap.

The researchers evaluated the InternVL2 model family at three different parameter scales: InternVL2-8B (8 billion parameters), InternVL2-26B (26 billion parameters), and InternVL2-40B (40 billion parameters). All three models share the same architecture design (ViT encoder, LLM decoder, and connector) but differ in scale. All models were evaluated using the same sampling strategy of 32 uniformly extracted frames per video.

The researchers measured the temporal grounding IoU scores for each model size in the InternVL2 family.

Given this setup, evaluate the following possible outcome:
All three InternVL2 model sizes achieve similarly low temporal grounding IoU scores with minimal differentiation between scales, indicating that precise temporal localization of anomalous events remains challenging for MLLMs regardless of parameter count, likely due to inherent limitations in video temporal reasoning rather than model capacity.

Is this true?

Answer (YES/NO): NO